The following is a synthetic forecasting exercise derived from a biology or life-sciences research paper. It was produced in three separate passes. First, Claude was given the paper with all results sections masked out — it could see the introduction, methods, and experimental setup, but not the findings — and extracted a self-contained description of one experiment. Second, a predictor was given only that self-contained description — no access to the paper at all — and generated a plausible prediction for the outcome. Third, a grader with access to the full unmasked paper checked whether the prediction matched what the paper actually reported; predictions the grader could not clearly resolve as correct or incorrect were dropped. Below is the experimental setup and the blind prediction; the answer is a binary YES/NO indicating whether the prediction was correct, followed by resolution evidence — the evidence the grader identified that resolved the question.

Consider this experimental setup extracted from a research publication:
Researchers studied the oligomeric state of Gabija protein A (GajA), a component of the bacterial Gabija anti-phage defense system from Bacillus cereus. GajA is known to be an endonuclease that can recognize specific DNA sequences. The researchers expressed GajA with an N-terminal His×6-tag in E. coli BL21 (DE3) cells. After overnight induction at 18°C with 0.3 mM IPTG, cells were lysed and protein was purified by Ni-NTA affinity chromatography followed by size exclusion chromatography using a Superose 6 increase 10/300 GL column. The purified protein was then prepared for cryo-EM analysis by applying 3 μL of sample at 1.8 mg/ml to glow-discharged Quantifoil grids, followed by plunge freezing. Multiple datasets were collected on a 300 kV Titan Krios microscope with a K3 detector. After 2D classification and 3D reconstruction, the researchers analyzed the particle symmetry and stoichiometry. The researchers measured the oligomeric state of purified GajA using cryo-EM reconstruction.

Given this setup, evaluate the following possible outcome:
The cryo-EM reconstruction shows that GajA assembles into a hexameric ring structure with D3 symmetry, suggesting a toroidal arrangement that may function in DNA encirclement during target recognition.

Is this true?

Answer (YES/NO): NO